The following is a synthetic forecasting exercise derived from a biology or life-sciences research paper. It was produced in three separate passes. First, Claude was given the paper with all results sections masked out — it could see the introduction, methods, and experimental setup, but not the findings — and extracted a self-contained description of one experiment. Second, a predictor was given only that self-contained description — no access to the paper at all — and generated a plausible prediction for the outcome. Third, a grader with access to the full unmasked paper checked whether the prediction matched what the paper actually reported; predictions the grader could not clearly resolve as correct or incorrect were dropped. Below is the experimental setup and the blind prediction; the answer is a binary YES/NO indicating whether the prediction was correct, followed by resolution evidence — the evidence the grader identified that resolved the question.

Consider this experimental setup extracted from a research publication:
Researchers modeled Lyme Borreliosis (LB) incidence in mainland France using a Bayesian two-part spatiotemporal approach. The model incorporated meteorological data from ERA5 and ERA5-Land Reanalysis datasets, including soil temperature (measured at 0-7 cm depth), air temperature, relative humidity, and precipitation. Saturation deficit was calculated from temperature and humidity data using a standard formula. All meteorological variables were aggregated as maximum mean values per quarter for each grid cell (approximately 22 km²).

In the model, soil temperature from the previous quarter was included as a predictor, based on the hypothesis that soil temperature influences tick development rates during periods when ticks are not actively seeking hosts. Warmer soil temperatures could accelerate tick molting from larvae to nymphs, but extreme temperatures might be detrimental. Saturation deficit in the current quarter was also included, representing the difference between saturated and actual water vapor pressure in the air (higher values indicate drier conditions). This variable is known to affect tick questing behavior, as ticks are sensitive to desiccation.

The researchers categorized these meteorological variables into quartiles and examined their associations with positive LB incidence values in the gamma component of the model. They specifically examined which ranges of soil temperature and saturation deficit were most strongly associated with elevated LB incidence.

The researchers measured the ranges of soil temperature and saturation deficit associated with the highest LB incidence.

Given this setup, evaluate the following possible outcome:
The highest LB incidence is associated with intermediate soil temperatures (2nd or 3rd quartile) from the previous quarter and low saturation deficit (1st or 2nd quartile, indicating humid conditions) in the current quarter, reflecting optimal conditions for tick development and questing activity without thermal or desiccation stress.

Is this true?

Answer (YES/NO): NO